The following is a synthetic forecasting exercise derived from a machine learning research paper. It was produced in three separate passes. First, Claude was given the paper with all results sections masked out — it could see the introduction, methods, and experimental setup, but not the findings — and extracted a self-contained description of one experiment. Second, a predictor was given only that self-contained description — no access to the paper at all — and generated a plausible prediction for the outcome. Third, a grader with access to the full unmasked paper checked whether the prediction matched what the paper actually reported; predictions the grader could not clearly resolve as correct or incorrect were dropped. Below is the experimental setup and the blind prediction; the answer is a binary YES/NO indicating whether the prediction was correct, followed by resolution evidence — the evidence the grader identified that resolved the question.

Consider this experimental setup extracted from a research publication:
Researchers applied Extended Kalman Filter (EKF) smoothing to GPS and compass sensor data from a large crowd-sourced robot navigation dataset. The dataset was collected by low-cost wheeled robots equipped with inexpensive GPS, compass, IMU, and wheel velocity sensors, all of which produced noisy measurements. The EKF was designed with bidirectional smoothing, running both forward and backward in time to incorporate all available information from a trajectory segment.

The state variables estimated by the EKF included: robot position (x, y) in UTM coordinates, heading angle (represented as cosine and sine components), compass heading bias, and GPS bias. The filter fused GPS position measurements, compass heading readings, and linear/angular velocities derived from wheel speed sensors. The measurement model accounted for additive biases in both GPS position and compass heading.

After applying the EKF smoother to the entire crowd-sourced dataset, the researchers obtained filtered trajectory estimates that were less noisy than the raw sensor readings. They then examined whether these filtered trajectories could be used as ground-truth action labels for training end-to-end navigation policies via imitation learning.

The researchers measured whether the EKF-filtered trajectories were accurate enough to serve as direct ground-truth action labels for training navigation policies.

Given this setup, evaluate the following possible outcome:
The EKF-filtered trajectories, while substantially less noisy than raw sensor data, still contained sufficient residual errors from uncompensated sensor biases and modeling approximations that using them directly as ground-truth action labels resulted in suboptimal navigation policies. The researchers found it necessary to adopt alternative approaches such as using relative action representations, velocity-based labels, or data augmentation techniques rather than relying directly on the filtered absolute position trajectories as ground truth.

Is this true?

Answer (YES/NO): NO